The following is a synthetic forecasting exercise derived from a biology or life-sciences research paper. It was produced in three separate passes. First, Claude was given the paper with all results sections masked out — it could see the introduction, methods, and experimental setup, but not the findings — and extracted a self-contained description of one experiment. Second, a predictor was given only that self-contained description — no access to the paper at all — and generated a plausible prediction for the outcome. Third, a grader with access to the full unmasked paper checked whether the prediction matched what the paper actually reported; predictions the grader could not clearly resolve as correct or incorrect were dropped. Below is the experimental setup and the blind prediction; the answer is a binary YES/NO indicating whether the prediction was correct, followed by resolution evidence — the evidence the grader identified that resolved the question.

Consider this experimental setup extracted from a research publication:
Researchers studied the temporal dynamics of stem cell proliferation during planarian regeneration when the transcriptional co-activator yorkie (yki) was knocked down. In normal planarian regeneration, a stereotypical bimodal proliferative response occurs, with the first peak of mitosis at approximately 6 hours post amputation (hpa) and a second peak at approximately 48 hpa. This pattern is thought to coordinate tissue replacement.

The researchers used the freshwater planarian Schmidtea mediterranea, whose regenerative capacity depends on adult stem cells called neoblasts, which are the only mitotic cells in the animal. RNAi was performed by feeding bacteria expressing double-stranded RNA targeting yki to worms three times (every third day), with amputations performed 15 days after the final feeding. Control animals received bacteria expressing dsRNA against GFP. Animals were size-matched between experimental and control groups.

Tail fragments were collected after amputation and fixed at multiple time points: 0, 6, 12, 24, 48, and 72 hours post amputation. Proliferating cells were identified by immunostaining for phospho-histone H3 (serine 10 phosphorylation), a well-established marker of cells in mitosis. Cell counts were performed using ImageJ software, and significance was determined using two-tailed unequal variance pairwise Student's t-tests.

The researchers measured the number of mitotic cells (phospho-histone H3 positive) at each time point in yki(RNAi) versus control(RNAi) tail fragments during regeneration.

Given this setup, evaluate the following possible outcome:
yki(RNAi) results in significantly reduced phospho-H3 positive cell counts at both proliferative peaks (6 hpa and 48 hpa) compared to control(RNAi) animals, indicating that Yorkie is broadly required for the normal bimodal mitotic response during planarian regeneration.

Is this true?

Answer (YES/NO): NO